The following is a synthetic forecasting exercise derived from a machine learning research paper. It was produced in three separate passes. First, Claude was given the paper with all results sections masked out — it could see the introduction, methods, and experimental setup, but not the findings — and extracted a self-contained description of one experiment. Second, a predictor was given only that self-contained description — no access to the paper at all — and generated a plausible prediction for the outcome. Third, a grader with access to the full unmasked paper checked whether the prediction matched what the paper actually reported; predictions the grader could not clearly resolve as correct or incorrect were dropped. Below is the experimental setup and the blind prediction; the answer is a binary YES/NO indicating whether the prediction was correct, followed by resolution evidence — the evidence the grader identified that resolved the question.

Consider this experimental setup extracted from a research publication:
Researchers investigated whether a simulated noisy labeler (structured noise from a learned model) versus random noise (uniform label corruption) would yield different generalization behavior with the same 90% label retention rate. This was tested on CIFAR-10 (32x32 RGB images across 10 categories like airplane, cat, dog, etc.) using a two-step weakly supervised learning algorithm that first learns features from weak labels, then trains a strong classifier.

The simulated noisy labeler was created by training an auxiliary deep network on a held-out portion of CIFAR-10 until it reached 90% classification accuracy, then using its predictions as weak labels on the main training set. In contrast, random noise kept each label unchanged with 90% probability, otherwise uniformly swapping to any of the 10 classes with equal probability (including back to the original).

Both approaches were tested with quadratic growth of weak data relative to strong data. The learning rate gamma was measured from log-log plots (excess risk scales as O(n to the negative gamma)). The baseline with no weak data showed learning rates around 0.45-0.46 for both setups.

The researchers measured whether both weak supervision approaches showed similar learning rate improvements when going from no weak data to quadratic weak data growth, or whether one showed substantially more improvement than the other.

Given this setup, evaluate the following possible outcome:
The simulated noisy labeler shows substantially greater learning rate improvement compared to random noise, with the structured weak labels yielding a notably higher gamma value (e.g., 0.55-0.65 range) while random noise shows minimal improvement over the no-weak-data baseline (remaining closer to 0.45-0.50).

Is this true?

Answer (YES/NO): NO